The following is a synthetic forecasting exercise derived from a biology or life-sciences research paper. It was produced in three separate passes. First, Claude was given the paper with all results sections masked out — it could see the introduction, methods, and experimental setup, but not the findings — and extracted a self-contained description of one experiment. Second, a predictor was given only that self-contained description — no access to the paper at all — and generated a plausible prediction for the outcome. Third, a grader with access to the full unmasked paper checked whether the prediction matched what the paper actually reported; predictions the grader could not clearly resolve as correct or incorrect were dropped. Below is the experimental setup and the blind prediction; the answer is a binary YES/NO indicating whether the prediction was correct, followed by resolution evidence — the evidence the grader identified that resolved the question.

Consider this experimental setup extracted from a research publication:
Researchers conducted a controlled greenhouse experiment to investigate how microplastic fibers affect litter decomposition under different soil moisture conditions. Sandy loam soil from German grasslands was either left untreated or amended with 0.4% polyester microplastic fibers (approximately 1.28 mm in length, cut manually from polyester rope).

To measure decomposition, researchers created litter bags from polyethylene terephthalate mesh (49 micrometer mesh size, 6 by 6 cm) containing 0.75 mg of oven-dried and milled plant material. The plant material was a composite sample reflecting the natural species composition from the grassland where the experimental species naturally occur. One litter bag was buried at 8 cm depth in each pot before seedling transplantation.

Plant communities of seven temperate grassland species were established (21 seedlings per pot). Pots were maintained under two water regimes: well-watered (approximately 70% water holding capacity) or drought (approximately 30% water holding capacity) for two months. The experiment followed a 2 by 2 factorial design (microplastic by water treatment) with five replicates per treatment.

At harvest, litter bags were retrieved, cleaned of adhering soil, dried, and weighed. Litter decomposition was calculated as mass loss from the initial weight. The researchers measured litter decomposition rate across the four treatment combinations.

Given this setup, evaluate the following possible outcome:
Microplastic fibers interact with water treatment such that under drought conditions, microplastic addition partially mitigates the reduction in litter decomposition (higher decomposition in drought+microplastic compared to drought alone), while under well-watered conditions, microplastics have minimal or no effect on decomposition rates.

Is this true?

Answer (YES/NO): NO